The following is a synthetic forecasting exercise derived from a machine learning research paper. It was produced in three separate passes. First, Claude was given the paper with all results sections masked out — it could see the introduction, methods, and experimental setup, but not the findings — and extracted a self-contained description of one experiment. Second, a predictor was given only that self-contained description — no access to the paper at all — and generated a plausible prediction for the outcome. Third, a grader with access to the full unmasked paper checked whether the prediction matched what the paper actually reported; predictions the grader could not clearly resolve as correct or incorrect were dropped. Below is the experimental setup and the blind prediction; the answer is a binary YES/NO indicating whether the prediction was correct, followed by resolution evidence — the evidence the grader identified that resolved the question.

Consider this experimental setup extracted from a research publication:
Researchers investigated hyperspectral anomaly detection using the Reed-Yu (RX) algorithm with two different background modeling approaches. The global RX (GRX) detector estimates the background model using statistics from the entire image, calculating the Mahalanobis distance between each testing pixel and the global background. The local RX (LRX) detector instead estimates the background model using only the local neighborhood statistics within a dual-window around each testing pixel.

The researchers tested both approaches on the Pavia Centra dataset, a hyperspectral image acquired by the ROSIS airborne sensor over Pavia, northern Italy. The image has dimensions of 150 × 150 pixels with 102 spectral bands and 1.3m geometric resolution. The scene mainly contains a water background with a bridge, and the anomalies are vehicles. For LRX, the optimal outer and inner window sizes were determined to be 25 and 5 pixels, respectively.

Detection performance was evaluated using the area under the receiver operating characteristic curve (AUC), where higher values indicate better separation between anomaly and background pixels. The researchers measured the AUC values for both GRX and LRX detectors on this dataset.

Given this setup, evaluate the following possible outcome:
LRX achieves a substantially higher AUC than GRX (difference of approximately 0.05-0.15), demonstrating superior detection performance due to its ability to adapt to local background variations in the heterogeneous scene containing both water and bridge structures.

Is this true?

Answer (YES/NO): NO